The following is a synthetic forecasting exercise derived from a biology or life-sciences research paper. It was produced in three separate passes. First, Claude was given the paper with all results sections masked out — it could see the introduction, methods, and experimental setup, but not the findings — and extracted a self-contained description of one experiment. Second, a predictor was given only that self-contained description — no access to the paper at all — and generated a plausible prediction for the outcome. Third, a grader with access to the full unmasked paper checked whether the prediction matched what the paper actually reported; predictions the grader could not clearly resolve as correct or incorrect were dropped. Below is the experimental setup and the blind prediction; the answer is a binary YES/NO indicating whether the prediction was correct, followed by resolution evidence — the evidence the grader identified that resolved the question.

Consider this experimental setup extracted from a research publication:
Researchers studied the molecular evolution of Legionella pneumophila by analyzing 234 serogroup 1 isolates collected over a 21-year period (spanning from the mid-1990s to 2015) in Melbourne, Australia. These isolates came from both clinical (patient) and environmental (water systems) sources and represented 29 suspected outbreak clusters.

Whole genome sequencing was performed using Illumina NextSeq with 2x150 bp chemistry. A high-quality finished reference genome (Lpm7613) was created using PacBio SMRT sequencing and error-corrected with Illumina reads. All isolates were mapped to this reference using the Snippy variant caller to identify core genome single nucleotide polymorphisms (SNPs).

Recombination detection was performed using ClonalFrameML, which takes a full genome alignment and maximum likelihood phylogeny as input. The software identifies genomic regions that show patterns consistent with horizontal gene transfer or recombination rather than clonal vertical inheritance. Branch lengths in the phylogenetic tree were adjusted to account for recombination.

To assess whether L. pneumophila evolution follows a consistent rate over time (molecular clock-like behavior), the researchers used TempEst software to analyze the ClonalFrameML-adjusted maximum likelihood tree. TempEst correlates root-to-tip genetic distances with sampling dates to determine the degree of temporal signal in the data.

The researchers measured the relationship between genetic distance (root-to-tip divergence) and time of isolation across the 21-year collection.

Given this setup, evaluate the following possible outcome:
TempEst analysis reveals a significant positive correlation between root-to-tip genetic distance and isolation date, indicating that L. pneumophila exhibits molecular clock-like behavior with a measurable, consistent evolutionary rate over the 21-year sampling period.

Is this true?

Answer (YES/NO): NO